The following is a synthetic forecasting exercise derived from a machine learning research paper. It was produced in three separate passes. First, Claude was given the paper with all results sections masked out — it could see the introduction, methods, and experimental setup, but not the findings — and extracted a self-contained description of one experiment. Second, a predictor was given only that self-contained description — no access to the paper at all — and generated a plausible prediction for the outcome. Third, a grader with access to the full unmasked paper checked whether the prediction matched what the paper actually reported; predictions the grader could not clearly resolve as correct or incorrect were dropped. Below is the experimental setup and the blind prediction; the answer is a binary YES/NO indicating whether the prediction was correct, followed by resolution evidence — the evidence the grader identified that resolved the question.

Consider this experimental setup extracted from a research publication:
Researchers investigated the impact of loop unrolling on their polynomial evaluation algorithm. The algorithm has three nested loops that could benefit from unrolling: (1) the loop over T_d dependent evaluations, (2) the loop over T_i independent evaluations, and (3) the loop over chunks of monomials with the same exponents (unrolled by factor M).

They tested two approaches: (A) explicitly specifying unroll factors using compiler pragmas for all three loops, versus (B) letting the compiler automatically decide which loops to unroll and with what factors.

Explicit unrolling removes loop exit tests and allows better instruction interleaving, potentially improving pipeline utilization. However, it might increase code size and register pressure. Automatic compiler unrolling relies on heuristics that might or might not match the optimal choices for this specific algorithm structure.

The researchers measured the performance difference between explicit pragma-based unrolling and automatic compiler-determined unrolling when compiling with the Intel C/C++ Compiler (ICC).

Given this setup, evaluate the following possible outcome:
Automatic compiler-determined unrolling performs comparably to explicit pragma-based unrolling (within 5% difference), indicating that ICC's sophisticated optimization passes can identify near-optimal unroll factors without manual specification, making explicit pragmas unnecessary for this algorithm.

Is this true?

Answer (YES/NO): NO